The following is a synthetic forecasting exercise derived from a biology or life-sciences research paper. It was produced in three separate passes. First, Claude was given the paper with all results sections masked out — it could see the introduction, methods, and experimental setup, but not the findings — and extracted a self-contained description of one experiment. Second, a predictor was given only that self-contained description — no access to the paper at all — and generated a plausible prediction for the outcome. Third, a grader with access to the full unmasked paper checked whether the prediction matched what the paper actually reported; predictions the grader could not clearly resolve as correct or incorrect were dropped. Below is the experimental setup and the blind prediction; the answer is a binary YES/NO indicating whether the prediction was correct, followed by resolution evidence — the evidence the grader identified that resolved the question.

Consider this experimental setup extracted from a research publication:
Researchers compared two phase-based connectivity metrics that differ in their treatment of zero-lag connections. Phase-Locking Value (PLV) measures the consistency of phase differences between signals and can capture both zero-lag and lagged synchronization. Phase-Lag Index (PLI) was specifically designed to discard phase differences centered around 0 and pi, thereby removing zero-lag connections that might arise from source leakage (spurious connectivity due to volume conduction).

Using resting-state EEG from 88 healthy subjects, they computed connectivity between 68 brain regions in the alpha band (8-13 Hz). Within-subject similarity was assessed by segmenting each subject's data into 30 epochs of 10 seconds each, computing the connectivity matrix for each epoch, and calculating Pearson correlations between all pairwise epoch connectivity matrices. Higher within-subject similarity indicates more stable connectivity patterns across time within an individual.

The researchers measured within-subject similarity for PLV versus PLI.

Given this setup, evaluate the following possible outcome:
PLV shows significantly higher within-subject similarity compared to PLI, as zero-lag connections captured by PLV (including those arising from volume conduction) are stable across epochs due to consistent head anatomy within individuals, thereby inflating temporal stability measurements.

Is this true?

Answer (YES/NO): YES